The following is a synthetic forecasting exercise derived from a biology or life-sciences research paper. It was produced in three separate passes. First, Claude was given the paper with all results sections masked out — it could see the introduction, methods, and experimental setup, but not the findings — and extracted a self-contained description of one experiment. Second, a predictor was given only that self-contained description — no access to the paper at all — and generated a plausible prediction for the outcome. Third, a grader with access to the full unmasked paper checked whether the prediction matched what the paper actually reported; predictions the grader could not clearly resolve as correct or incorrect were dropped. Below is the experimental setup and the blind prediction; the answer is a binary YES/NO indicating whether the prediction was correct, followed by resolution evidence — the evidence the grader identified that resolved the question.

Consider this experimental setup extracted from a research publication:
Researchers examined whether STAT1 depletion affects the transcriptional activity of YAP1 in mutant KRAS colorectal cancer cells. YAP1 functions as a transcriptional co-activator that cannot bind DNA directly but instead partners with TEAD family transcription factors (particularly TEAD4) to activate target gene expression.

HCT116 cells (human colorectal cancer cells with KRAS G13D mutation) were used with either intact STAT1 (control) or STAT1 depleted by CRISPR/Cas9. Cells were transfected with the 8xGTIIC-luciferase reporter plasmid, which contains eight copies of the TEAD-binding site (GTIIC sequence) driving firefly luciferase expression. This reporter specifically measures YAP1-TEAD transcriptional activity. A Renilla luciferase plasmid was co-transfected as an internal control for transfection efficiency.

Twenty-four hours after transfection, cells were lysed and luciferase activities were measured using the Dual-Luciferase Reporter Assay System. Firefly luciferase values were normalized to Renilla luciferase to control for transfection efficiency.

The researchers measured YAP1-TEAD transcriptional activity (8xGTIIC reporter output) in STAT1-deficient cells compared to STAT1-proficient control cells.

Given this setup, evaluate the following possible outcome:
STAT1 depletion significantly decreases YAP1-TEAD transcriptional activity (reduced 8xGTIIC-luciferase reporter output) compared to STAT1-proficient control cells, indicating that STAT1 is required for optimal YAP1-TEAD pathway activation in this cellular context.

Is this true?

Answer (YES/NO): YES